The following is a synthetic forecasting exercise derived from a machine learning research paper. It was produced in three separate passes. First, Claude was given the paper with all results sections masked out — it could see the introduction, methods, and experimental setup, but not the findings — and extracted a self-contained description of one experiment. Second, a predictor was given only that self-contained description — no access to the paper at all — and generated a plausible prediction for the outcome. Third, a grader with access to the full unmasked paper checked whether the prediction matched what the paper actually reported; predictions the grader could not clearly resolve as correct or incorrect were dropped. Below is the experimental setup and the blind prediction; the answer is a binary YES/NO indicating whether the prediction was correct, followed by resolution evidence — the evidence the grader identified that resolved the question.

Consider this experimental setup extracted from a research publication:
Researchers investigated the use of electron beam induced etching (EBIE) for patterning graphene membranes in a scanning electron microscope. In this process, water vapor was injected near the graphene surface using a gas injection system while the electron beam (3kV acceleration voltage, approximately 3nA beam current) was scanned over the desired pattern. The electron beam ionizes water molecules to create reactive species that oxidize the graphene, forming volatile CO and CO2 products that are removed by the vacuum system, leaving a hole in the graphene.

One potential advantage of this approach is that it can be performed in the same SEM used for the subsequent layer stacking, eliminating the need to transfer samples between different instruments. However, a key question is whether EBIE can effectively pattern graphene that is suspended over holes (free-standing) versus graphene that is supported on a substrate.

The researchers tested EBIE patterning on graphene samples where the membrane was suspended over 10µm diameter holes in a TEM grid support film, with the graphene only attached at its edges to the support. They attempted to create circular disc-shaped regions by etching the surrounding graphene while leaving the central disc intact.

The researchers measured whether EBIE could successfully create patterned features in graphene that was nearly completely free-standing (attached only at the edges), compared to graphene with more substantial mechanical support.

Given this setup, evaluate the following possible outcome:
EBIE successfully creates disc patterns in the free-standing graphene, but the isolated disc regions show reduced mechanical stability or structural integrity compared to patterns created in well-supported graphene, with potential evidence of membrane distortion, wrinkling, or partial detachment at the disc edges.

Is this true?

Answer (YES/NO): YES